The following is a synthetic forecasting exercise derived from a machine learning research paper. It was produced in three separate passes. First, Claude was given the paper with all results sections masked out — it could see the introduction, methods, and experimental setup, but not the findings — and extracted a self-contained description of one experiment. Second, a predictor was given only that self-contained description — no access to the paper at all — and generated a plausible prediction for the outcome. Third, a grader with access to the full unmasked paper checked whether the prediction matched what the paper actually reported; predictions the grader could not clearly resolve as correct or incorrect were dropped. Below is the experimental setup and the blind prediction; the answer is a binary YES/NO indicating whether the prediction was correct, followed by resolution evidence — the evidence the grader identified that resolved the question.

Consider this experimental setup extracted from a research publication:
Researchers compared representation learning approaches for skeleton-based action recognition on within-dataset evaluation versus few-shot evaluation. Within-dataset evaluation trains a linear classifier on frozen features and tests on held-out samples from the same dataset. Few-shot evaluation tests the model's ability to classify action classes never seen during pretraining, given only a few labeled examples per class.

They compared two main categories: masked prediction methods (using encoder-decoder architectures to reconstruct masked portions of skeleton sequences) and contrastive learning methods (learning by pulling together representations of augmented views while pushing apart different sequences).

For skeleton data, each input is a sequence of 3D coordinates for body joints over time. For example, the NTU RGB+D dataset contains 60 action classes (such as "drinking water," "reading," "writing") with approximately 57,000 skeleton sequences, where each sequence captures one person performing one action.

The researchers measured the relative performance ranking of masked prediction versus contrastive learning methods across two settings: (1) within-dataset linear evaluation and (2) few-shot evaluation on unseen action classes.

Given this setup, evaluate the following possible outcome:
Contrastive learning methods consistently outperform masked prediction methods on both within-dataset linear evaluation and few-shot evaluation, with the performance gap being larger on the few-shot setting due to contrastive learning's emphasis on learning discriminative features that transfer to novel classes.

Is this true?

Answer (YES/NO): NO